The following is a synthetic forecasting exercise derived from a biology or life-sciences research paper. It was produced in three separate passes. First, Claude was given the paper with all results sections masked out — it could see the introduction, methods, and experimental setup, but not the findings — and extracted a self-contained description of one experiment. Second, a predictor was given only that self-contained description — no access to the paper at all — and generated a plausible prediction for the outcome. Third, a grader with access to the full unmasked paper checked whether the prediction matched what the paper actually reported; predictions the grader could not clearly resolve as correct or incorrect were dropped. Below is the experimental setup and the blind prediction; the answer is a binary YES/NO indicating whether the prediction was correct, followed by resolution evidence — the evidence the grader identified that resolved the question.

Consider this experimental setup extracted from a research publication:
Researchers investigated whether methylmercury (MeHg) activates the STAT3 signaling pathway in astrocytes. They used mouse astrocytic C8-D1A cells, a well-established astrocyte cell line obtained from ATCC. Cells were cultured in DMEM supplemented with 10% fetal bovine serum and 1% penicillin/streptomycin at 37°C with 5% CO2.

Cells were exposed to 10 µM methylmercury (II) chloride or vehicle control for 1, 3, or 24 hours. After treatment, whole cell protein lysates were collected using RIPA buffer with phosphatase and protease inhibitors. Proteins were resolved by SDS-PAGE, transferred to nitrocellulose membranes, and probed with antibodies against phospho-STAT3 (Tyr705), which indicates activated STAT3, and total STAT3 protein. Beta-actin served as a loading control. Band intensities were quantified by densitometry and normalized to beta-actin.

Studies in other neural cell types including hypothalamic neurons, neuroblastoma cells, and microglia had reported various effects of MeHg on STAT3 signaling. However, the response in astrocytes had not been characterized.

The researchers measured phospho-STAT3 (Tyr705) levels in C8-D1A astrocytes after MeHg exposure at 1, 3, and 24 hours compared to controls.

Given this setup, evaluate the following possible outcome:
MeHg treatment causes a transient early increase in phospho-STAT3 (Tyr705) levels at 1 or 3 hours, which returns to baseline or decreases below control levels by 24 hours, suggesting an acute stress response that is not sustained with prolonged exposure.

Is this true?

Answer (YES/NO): NO